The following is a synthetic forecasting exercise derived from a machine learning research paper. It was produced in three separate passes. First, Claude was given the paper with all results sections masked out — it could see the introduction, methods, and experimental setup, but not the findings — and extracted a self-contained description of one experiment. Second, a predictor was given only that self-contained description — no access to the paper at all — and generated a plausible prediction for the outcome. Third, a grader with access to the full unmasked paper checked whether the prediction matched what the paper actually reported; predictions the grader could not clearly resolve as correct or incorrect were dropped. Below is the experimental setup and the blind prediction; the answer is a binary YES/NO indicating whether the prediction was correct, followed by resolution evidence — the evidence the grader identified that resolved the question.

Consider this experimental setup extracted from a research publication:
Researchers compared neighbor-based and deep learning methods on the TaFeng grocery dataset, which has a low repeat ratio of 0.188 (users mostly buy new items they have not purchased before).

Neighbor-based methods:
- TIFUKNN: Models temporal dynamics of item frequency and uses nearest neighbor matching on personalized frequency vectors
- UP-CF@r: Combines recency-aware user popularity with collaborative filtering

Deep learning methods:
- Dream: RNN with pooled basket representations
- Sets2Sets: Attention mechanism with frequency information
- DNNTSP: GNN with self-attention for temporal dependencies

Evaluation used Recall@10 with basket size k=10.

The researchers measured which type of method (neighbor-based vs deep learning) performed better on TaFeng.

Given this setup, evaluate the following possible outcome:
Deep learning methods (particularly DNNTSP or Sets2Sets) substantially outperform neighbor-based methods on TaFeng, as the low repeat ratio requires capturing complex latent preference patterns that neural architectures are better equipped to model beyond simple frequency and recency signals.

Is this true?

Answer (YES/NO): YES